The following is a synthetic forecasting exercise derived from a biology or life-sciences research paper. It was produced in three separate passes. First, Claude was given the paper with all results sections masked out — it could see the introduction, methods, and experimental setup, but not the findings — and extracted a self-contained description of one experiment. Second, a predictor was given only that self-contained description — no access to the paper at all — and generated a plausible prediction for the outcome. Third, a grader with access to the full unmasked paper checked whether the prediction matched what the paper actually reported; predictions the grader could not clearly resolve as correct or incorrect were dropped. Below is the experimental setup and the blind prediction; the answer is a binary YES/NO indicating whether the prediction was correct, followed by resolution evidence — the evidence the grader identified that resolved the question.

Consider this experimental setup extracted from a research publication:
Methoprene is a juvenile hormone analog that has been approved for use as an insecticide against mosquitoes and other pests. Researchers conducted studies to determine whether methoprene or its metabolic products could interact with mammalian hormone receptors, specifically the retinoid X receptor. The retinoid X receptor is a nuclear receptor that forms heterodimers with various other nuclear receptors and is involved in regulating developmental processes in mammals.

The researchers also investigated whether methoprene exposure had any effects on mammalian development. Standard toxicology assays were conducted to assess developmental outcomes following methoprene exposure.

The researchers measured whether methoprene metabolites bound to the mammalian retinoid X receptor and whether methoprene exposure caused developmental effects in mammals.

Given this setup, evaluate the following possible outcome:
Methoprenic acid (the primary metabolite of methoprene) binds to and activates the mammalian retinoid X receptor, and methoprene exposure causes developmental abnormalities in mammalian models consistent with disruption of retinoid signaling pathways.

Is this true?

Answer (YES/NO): NO